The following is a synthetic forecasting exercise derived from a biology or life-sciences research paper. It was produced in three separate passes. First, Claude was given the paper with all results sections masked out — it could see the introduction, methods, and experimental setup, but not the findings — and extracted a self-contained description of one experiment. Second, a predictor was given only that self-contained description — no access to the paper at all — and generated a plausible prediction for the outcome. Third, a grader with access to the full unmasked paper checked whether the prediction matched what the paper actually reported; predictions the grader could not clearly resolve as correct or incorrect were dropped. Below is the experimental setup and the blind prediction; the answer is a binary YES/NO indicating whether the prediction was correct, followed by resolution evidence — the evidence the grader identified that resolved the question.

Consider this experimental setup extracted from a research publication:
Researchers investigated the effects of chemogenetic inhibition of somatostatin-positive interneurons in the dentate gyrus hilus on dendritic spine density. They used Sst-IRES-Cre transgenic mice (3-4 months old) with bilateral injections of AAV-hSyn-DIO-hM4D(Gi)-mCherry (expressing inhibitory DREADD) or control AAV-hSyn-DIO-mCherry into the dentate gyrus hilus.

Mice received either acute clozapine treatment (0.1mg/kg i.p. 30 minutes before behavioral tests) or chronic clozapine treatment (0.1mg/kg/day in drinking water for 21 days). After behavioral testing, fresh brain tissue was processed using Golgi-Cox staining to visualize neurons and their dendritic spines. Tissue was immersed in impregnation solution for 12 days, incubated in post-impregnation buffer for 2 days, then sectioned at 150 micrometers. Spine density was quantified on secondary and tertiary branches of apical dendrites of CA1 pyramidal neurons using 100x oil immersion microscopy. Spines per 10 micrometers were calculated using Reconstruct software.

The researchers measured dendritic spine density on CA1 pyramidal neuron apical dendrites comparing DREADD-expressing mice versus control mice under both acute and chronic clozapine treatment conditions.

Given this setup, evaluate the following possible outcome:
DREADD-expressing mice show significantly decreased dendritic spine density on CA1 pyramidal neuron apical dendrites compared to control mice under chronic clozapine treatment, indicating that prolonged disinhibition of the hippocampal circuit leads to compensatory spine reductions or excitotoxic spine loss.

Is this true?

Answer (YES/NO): YES